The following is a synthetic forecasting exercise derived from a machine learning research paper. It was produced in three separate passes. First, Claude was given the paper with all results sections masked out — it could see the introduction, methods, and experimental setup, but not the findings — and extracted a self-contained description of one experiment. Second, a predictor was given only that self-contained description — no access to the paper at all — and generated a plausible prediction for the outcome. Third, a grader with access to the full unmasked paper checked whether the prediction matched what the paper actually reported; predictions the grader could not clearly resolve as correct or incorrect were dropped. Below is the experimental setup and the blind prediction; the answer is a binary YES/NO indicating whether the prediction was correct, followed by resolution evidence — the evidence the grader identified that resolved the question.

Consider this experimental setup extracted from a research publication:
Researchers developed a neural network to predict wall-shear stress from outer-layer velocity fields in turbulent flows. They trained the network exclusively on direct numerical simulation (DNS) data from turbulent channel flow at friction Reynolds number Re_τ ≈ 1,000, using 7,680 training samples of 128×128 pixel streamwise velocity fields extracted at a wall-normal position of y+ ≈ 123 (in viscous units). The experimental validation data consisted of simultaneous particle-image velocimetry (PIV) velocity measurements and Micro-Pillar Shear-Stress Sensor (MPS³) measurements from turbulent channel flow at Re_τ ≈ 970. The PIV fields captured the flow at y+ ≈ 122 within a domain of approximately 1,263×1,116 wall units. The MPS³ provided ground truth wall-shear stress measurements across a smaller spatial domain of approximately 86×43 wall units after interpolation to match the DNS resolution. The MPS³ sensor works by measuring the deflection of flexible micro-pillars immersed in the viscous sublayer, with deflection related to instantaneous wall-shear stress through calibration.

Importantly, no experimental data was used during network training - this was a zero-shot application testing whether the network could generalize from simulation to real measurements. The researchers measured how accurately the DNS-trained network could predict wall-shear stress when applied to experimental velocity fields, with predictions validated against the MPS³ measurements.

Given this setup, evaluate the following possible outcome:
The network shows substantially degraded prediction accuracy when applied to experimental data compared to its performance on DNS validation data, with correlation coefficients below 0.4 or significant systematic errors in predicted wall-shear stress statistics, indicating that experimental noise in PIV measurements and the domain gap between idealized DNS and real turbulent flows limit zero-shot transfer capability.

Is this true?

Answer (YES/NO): NO